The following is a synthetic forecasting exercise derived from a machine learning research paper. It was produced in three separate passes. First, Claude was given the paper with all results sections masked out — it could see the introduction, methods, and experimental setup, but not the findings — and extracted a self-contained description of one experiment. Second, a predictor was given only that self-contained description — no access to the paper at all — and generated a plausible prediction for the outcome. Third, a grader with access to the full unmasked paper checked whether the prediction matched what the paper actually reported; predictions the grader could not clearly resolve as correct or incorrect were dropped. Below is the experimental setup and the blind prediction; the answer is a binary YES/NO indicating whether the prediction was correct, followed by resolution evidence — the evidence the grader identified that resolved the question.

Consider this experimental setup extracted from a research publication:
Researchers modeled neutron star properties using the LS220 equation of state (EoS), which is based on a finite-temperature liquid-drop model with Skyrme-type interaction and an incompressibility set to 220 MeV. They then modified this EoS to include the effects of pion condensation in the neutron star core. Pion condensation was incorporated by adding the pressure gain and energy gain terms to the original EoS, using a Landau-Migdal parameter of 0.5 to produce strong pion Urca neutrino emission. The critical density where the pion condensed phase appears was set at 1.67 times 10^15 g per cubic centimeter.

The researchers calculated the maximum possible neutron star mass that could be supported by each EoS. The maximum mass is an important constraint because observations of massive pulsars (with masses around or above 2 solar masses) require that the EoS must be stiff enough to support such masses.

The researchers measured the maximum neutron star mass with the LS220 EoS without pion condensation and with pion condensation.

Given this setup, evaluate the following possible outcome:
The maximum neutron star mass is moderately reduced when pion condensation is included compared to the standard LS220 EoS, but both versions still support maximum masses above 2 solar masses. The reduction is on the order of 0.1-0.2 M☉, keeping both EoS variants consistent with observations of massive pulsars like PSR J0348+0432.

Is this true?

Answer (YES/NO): NO